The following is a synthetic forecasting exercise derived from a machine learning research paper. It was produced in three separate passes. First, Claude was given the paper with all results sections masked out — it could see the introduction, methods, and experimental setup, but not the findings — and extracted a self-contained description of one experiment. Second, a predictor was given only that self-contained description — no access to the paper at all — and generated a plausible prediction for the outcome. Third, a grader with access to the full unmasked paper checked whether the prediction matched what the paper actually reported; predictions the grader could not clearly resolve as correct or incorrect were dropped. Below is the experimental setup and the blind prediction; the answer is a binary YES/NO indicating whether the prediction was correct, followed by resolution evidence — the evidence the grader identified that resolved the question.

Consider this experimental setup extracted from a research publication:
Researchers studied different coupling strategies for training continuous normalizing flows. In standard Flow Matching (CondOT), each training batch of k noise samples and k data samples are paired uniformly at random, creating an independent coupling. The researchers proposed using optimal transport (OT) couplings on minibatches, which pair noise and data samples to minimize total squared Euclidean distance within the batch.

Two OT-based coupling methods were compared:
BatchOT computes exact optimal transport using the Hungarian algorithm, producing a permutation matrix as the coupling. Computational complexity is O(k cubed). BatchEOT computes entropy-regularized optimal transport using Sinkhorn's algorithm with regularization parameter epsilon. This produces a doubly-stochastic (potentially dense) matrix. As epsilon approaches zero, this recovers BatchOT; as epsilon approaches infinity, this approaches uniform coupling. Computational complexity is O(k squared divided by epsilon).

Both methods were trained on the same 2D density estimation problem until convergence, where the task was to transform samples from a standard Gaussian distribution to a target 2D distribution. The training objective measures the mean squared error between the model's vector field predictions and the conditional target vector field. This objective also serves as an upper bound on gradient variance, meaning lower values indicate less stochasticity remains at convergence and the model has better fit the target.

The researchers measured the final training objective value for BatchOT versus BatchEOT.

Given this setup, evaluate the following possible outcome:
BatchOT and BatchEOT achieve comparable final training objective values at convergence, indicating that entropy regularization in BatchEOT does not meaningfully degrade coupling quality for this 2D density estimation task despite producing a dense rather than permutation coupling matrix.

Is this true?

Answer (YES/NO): NO